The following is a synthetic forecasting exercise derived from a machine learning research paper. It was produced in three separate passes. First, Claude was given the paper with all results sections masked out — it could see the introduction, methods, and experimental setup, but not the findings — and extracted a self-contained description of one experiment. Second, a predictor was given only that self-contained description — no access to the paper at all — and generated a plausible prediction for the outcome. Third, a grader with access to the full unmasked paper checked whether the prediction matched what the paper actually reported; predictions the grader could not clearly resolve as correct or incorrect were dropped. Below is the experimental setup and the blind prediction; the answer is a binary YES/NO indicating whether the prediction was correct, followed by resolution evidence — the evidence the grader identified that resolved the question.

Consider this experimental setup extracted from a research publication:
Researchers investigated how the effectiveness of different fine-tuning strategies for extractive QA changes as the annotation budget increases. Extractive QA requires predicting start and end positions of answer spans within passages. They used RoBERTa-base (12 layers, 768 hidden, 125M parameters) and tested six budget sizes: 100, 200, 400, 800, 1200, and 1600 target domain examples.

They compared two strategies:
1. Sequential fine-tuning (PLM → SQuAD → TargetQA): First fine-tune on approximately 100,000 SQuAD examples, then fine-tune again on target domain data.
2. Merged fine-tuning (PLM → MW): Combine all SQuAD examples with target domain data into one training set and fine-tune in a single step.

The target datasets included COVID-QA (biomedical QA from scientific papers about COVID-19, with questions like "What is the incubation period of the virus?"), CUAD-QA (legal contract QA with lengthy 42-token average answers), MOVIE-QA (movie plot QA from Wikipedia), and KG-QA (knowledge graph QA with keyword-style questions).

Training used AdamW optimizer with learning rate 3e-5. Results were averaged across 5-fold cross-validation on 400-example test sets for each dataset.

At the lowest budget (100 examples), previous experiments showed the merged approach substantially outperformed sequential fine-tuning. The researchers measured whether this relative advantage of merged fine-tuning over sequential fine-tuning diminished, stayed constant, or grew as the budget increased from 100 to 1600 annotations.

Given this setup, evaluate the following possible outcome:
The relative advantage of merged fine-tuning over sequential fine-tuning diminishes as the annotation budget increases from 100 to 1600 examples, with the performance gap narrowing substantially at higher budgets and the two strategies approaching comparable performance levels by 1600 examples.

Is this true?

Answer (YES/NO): YES